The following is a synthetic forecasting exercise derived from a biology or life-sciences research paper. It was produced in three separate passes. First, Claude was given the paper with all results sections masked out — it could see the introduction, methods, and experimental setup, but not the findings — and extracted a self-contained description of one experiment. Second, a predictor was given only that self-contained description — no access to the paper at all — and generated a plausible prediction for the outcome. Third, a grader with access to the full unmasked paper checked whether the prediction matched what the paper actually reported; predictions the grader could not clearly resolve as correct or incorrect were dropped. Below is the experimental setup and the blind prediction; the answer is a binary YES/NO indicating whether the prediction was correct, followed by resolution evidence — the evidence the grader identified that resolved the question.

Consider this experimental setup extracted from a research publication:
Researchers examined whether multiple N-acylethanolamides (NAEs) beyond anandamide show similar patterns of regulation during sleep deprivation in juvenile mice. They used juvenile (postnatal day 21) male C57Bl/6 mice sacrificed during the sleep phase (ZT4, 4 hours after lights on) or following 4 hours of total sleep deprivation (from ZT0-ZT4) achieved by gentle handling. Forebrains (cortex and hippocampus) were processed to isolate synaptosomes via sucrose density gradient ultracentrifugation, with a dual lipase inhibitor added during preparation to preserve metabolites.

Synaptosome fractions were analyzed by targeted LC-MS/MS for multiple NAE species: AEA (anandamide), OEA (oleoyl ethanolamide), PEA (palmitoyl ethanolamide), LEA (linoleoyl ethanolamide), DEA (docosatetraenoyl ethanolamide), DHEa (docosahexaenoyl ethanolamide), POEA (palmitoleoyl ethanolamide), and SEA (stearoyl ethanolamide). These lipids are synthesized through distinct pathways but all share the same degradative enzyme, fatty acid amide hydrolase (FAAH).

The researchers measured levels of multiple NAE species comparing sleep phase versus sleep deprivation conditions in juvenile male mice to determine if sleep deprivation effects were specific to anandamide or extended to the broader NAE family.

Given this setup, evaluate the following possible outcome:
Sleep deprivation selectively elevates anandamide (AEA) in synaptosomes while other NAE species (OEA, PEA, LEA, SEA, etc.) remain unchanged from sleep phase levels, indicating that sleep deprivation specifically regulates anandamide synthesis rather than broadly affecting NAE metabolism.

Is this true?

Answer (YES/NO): NO